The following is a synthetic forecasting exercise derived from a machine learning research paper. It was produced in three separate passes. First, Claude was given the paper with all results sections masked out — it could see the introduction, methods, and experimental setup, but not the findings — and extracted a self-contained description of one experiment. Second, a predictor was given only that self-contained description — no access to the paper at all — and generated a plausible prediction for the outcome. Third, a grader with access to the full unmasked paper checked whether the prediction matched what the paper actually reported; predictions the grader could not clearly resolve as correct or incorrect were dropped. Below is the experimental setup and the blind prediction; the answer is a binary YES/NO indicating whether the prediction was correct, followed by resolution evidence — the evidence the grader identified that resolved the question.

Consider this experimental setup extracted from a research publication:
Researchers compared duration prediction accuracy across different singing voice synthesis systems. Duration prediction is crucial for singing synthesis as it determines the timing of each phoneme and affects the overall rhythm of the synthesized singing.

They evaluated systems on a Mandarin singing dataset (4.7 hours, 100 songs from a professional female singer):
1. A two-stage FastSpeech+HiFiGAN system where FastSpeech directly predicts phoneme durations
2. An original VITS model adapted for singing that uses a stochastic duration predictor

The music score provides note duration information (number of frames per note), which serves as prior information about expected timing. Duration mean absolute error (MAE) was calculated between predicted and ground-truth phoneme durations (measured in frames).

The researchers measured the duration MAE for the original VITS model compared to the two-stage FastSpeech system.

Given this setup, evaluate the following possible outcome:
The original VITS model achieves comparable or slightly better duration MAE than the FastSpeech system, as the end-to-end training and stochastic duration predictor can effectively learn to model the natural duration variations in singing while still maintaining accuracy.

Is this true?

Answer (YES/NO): NO